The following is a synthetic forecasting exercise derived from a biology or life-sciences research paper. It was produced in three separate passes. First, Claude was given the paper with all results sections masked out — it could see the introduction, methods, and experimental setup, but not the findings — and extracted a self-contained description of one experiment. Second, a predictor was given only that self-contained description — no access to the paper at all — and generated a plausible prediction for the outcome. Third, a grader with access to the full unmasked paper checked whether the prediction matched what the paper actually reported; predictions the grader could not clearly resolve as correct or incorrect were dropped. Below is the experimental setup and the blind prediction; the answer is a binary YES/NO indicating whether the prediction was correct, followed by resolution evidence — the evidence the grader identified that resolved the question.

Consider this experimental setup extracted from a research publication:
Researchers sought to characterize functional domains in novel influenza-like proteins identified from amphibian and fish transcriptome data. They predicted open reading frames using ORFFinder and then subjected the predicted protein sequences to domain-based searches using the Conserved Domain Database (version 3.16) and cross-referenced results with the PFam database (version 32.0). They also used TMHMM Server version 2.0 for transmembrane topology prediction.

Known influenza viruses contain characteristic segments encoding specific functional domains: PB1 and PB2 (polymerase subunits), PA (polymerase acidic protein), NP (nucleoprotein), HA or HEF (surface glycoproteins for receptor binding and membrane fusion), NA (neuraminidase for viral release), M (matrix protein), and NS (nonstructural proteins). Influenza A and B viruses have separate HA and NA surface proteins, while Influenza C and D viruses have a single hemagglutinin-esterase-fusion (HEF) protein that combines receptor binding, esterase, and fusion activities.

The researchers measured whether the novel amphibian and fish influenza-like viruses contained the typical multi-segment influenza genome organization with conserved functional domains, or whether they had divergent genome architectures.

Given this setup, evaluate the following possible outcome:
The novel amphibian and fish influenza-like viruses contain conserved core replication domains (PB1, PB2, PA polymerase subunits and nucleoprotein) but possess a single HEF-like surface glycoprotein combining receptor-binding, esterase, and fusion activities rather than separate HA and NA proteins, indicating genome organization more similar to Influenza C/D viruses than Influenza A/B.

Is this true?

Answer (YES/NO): NO